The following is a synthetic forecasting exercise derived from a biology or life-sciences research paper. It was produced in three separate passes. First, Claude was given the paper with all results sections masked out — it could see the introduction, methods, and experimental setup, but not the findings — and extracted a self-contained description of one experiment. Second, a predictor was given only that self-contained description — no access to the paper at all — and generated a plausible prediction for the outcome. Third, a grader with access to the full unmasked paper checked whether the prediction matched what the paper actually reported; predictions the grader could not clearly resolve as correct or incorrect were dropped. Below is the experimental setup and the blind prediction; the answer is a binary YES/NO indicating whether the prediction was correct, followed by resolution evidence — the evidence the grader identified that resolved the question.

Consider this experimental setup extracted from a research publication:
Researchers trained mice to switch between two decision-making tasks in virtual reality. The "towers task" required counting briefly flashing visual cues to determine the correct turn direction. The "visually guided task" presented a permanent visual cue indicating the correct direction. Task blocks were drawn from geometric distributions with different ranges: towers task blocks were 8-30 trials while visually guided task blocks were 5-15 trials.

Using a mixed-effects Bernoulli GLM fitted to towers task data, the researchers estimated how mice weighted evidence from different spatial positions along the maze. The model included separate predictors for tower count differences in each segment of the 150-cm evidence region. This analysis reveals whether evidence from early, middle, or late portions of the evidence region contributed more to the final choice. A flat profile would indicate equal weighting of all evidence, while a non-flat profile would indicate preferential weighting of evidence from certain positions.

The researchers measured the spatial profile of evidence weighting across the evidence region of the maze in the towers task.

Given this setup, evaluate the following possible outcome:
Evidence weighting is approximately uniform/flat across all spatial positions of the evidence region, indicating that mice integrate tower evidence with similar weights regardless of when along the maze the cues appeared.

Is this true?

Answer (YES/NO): YES